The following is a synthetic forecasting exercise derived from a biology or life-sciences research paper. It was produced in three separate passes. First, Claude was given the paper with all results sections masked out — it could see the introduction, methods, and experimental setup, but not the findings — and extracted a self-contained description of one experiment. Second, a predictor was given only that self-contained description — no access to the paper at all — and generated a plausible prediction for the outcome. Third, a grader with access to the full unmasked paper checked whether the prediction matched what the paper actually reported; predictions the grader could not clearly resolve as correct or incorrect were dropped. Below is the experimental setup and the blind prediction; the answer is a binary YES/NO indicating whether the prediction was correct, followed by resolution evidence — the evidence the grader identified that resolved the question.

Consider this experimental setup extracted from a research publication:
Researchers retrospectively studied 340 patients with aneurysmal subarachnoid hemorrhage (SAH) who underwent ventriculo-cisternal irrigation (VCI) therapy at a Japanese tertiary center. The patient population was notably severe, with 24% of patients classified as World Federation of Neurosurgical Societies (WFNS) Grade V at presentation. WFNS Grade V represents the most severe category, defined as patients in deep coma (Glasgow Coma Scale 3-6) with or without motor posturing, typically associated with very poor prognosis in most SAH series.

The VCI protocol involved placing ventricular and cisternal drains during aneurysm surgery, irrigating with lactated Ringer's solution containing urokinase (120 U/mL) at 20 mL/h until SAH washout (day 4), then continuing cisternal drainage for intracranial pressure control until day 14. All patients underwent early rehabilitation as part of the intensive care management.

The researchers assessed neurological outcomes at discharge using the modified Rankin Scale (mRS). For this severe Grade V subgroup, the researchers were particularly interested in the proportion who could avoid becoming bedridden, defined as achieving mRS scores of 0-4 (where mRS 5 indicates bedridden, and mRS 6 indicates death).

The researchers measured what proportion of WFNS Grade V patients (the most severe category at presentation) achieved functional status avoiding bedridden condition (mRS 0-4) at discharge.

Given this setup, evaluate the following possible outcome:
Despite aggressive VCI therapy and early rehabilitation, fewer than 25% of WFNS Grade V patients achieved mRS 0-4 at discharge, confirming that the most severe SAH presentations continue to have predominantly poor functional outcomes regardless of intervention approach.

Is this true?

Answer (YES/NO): NO